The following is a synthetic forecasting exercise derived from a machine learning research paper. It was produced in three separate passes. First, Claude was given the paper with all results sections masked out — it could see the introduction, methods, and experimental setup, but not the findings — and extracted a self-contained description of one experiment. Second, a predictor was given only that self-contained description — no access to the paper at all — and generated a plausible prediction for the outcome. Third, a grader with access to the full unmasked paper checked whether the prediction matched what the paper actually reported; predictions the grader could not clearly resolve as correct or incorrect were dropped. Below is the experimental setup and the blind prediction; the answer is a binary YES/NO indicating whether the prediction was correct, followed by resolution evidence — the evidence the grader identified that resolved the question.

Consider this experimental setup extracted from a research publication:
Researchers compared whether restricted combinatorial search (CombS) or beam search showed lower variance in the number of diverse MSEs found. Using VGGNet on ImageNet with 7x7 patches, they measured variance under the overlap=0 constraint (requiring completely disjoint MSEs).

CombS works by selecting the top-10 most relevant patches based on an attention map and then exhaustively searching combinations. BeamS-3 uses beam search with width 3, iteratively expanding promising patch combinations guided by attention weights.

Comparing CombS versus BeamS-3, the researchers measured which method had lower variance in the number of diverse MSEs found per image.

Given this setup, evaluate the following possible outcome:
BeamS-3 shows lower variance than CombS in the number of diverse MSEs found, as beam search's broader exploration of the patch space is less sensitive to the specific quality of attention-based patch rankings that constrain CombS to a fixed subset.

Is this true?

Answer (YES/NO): NO